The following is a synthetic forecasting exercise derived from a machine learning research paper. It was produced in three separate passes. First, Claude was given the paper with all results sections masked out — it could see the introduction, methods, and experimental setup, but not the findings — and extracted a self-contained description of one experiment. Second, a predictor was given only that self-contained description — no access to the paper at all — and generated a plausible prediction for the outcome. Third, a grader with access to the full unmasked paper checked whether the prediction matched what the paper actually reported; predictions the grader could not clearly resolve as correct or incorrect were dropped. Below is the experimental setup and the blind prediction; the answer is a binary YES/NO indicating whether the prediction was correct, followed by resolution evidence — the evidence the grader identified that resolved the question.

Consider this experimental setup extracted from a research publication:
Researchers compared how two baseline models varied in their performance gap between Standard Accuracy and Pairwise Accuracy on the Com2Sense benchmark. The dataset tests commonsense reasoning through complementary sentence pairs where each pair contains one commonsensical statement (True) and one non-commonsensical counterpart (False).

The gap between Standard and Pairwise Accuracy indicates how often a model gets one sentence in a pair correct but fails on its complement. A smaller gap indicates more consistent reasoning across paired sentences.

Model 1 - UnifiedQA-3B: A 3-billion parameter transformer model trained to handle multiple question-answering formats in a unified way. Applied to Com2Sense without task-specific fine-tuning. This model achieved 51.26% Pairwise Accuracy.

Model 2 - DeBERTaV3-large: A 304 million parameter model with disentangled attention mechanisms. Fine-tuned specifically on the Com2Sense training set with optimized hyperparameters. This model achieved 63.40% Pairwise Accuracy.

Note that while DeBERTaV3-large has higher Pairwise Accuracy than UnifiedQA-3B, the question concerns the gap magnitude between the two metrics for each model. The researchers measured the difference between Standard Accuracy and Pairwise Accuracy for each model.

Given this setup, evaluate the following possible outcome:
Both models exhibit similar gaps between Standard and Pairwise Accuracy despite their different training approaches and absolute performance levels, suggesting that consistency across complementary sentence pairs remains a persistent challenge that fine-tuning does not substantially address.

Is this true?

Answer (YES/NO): NO